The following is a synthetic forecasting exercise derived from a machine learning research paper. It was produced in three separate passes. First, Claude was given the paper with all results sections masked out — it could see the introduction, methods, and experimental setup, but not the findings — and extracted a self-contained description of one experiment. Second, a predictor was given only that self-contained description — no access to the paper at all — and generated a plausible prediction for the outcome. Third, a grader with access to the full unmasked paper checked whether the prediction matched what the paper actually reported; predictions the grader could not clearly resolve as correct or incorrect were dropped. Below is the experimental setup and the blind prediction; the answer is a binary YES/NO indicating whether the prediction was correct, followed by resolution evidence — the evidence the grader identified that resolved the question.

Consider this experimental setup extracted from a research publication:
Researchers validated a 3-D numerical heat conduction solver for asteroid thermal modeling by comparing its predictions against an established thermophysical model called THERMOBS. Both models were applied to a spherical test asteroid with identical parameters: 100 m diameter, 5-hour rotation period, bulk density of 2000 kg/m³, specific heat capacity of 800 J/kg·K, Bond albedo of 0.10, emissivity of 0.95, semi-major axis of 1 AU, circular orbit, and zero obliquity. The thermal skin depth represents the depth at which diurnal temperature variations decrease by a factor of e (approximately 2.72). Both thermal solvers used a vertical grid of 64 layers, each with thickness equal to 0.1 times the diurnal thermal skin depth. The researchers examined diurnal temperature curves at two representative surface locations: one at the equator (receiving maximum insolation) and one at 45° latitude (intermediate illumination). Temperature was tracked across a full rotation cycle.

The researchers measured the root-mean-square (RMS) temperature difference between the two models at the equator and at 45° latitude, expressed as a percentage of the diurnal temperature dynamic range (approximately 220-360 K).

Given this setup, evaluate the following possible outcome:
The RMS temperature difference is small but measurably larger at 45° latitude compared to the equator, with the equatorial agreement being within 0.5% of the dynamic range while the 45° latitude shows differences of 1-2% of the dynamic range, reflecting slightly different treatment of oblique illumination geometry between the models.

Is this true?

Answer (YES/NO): NO